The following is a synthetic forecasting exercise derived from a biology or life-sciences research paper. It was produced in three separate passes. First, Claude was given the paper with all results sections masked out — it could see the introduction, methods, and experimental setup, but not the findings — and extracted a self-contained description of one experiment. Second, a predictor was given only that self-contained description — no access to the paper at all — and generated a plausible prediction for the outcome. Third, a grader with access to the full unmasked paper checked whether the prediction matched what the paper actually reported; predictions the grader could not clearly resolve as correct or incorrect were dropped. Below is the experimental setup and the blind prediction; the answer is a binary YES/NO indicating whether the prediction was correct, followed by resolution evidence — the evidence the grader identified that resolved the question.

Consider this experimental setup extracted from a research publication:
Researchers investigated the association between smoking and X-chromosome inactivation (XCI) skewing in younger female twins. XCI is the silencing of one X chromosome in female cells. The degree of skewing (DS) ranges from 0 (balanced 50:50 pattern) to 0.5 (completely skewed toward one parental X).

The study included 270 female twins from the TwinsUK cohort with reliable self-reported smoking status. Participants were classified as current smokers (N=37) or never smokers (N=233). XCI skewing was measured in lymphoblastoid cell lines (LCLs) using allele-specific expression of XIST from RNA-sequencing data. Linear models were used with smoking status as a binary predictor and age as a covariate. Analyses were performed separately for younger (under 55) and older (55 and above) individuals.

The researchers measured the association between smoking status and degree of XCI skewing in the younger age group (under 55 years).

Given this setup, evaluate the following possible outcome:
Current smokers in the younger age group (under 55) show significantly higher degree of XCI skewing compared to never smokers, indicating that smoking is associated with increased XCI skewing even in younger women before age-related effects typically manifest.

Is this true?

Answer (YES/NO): NO